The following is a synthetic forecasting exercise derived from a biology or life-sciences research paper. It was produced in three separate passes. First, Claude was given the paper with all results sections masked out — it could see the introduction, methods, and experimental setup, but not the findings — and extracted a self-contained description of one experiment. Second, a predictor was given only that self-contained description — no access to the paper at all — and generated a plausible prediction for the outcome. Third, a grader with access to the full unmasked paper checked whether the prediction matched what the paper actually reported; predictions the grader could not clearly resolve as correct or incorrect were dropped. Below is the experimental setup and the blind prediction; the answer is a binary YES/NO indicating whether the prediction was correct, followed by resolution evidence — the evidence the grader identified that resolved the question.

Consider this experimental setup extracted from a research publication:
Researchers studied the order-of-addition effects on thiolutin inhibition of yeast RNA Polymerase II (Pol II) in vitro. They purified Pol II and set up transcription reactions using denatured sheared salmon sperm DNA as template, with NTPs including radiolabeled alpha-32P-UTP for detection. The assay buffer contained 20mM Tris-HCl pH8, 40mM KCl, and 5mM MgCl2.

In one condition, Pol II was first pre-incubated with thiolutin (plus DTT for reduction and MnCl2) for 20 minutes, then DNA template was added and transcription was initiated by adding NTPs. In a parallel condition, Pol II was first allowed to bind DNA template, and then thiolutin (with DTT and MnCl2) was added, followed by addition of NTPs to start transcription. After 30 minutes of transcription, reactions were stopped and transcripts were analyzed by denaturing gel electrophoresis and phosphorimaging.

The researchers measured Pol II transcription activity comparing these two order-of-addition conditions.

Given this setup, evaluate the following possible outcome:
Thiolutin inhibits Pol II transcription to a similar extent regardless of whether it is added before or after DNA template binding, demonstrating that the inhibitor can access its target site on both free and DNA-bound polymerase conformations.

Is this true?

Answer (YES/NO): NO